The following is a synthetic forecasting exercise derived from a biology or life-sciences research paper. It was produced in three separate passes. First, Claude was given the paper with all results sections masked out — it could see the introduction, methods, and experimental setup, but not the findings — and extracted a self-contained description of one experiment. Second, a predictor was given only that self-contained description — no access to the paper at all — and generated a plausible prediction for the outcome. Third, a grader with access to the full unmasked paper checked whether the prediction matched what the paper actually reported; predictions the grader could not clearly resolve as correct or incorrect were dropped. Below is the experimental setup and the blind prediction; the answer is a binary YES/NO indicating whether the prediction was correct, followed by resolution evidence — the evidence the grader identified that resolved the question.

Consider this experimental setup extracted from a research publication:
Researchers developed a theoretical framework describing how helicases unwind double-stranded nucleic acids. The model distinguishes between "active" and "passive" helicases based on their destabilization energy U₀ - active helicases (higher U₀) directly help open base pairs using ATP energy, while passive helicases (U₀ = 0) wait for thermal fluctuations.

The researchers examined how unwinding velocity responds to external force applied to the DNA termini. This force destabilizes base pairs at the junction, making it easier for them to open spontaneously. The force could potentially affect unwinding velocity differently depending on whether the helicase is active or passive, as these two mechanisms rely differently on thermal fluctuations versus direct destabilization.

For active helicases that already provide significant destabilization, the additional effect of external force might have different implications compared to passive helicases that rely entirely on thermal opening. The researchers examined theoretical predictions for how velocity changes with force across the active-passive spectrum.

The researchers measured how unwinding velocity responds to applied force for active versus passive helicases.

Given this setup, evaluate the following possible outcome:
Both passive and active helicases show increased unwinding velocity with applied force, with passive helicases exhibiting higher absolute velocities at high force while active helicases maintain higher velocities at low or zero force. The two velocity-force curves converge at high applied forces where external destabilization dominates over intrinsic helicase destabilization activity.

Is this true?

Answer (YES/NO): NO